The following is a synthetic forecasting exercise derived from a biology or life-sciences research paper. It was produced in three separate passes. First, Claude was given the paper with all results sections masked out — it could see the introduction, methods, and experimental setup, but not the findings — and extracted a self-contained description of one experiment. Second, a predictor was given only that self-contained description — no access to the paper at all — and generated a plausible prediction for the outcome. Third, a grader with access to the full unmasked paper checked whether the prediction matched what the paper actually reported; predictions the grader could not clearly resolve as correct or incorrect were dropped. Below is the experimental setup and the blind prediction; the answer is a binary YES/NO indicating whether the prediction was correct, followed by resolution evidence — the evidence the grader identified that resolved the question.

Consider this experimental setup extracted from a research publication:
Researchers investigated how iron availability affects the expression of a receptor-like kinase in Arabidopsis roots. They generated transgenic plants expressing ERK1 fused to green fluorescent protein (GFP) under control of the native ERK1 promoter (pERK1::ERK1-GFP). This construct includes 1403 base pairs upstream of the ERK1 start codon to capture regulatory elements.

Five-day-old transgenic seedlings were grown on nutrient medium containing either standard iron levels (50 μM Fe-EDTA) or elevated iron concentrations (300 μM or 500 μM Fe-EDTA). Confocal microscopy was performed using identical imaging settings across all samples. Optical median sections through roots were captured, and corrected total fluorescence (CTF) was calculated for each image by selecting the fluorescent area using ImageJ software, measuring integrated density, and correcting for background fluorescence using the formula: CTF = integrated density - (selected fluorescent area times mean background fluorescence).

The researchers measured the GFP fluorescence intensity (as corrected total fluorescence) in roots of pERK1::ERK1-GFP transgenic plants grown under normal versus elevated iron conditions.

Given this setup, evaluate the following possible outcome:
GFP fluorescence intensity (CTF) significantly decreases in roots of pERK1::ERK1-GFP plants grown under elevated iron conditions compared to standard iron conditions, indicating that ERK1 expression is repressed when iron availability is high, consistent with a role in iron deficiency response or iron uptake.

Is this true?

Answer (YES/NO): NO